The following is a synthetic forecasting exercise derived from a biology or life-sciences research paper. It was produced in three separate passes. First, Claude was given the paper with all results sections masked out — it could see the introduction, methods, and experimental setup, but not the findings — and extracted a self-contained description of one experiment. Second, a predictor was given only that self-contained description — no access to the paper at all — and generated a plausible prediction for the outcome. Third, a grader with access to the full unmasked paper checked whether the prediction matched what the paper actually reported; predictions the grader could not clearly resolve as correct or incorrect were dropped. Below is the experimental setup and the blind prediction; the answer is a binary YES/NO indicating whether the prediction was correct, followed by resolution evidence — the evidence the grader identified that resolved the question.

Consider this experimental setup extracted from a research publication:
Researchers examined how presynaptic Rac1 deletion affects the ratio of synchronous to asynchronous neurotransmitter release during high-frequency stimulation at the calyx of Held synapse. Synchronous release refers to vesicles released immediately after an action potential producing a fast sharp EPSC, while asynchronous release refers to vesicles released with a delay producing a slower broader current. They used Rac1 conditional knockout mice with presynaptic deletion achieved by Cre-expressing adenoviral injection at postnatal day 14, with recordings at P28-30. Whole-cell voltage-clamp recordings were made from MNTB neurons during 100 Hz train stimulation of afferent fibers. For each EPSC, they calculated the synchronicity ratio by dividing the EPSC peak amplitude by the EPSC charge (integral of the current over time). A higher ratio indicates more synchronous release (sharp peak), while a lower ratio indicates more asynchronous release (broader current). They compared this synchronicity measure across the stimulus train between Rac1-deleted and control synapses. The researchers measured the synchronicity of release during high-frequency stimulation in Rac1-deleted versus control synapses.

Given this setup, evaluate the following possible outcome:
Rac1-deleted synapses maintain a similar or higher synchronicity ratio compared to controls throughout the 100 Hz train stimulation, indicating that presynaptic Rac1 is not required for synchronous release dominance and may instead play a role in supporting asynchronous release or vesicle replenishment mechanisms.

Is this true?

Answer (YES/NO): NO